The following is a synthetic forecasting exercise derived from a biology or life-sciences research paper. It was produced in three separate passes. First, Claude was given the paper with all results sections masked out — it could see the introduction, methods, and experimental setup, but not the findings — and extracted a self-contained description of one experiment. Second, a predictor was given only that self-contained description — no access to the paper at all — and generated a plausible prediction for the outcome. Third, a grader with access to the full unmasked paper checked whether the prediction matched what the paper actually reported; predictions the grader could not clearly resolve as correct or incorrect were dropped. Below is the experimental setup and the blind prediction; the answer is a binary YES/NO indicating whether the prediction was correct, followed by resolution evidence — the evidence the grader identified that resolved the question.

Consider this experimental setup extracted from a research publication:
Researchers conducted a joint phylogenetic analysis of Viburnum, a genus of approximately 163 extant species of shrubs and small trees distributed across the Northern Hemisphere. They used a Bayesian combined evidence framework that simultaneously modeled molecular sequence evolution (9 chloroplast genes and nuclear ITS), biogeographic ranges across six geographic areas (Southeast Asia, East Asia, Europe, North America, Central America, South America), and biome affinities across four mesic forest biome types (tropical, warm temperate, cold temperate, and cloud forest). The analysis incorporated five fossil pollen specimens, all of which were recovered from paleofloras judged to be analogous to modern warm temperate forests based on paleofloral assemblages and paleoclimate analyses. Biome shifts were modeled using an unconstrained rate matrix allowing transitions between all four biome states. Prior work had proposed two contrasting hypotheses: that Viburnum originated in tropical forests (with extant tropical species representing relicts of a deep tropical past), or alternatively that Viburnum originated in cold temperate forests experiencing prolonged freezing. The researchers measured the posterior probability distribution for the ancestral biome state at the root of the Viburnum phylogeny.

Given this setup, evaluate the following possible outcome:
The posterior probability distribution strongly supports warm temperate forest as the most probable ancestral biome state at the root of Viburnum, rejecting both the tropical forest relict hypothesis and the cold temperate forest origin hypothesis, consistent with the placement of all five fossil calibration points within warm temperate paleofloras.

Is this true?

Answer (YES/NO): YES